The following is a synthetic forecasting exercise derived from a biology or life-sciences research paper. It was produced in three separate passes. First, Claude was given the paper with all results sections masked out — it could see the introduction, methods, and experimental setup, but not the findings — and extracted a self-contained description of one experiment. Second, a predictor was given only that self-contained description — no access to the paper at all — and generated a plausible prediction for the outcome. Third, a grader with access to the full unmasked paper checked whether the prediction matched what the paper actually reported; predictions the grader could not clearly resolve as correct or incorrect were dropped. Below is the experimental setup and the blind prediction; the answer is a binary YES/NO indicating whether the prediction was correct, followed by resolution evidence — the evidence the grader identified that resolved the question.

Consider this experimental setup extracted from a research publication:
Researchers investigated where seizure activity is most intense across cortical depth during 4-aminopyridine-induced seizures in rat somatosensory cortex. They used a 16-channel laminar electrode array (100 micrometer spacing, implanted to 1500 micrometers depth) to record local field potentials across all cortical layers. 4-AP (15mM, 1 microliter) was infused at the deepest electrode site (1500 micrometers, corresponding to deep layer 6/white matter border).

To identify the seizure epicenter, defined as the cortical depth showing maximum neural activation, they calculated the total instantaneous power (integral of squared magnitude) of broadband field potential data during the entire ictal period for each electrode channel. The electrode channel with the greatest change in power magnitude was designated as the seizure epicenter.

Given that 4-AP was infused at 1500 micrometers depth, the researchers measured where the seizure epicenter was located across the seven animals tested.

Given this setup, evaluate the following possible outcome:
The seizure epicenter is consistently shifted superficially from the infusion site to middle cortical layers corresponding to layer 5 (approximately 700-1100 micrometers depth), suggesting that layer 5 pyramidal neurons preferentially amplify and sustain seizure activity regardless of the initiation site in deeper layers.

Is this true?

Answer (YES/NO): NO